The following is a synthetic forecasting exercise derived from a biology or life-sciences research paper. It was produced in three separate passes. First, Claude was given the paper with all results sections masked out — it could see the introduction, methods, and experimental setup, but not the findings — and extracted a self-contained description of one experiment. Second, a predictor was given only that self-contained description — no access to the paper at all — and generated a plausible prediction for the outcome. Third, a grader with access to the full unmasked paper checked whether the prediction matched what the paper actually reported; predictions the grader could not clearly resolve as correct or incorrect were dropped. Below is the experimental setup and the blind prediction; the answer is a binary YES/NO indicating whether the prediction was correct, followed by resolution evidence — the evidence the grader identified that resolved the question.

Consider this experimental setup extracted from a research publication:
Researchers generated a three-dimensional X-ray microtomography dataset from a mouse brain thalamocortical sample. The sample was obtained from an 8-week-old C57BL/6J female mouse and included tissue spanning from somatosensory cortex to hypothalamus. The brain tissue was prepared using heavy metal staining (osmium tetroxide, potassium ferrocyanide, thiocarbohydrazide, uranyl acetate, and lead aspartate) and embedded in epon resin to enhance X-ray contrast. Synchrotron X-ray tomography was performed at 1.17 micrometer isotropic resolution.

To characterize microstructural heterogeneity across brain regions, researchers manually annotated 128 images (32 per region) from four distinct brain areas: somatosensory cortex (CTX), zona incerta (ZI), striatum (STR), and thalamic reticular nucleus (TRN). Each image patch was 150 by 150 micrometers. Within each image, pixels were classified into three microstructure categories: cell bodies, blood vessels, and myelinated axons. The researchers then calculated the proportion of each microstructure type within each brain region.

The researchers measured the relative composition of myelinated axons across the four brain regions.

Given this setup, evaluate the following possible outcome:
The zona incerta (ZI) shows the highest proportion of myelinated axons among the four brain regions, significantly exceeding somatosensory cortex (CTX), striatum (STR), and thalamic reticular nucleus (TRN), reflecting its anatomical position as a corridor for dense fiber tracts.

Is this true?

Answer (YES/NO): NO